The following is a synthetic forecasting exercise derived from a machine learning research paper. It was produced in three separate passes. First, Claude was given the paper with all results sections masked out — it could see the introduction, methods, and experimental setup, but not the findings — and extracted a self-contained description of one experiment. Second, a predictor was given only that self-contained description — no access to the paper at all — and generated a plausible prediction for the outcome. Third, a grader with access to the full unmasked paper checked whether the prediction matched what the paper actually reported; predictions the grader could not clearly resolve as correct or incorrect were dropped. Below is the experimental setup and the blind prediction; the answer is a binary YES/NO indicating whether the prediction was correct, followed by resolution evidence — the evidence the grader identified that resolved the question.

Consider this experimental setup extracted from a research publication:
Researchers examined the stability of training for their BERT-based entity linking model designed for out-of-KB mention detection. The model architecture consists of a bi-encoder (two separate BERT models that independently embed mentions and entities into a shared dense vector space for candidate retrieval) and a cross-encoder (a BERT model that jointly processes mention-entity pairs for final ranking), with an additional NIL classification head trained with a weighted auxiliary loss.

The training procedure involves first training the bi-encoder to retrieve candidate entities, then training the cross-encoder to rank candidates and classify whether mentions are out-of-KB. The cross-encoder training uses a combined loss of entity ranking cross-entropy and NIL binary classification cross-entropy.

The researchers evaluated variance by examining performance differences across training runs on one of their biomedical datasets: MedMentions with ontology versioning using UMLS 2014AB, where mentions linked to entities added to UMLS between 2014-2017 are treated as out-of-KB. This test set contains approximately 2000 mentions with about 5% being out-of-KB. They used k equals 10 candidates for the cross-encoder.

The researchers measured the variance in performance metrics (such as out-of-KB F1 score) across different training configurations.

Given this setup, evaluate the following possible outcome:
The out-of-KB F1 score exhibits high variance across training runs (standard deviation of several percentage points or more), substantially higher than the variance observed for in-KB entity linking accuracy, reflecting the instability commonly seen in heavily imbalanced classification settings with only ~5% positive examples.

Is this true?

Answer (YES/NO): NO